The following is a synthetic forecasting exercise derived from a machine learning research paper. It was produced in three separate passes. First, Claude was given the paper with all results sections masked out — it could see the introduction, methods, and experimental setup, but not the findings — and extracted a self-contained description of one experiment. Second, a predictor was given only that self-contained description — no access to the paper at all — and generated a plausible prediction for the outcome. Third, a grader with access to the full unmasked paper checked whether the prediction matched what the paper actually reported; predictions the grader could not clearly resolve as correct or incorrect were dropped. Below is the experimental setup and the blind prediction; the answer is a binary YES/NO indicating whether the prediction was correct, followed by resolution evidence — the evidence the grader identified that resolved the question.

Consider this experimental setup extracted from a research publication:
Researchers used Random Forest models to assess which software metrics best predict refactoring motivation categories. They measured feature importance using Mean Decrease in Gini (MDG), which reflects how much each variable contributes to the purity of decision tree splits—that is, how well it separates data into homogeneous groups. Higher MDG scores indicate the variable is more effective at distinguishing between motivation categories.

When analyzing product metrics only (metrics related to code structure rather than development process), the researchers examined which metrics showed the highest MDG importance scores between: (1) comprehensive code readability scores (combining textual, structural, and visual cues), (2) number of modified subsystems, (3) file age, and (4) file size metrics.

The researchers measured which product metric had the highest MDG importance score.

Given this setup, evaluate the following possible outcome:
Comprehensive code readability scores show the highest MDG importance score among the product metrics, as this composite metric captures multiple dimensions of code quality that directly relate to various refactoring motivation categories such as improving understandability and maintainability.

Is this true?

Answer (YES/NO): YES